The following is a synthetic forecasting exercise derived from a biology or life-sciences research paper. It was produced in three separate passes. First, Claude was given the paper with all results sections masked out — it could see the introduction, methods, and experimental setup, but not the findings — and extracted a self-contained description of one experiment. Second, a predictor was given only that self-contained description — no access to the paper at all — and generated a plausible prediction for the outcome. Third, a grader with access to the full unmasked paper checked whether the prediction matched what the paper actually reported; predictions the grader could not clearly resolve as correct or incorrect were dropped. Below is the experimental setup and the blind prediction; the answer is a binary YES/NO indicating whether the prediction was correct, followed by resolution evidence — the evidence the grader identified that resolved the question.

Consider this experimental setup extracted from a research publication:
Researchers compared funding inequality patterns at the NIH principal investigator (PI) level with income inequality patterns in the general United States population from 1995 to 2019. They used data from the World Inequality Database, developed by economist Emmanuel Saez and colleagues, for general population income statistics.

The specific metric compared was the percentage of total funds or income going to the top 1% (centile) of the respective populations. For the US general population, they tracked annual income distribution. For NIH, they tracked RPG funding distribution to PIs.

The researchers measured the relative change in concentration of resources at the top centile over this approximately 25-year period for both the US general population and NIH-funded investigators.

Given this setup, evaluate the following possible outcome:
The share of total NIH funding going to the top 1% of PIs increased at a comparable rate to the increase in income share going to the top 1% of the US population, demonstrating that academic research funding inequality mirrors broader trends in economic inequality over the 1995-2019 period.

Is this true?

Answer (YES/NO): YES